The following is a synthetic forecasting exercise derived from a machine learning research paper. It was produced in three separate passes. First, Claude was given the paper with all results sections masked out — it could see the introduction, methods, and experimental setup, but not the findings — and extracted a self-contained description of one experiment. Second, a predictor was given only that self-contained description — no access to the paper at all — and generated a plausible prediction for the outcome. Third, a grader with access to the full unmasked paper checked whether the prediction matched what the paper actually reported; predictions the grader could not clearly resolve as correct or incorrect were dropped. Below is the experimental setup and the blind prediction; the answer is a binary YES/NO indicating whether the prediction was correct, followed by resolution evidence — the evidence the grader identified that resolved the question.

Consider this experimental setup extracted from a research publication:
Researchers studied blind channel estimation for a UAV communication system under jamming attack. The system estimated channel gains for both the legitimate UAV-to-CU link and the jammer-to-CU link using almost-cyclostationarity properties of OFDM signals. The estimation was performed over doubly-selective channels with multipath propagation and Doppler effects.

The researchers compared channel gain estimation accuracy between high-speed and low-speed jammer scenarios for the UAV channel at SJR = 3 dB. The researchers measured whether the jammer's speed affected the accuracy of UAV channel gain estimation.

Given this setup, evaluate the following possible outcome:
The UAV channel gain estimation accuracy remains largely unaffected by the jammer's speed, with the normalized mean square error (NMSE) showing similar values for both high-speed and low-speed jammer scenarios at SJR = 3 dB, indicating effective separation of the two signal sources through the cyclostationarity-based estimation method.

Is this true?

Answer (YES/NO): YES